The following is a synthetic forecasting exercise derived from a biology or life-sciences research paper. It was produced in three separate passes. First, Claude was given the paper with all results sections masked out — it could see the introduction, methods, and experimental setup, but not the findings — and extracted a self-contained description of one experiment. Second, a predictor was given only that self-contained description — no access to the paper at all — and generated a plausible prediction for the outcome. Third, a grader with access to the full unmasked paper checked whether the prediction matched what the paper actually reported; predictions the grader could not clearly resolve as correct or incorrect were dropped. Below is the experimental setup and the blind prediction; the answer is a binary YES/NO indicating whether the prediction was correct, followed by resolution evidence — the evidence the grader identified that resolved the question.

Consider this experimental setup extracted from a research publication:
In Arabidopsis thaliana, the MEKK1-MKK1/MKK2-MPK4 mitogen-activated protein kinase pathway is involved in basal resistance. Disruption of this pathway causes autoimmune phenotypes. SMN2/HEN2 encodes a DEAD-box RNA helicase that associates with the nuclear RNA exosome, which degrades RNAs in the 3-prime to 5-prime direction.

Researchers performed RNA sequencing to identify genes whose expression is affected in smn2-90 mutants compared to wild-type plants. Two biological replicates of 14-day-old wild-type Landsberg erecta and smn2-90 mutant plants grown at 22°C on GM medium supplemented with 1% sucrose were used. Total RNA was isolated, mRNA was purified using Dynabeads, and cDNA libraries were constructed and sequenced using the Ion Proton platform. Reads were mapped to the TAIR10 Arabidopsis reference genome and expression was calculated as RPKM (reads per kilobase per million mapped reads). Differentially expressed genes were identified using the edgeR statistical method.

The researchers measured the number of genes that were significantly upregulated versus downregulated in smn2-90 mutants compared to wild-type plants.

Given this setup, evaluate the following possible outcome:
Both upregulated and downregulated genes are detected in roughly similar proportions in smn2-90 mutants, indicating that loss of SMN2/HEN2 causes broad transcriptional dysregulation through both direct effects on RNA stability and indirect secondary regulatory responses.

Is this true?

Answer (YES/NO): NO